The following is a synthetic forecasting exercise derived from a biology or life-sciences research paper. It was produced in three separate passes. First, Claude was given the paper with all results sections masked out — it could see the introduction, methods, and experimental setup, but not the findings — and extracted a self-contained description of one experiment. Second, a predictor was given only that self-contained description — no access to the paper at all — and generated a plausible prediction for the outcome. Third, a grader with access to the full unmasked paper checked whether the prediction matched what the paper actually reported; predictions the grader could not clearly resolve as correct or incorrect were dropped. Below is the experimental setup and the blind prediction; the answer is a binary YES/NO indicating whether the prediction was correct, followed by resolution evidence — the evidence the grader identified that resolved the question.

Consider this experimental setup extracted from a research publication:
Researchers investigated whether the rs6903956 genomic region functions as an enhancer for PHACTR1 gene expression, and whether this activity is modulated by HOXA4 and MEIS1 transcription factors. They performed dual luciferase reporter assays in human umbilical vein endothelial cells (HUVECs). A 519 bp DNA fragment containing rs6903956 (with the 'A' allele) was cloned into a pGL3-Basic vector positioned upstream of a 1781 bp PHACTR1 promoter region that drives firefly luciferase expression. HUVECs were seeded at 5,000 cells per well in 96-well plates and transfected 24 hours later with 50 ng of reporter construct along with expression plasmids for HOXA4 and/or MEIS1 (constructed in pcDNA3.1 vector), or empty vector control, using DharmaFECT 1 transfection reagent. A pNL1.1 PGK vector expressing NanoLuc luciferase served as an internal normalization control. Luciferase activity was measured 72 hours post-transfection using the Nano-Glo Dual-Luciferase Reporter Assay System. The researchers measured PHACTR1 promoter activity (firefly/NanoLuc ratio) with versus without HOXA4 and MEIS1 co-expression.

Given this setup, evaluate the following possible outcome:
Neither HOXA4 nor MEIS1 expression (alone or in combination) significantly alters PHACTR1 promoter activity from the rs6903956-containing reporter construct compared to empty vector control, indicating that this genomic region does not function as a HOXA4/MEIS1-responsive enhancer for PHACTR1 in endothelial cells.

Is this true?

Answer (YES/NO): NO